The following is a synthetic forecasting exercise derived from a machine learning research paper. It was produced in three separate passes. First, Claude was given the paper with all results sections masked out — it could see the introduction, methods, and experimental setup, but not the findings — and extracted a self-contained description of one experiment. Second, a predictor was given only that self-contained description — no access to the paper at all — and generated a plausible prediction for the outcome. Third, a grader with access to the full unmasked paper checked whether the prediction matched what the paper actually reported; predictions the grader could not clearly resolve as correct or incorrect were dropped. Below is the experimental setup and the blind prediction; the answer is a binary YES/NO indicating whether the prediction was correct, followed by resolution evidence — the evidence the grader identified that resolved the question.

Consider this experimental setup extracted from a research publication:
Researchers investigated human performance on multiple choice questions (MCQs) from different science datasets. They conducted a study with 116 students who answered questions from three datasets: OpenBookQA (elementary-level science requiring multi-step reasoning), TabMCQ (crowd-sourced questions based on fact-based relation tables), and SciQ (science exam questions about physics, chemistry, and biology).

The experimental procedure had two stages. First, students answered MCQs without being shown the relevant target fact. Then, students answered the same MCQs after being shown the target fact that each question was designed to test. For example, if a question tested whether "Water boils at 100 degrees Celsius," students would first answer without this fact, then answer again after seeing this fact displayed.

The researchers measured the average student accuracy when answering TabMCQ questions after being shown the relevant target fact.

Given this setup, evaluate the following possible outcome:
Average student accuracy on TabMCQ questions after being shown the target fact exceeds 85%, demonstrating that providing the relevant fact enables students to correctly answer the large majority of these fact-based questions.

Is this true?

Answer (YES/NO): YES